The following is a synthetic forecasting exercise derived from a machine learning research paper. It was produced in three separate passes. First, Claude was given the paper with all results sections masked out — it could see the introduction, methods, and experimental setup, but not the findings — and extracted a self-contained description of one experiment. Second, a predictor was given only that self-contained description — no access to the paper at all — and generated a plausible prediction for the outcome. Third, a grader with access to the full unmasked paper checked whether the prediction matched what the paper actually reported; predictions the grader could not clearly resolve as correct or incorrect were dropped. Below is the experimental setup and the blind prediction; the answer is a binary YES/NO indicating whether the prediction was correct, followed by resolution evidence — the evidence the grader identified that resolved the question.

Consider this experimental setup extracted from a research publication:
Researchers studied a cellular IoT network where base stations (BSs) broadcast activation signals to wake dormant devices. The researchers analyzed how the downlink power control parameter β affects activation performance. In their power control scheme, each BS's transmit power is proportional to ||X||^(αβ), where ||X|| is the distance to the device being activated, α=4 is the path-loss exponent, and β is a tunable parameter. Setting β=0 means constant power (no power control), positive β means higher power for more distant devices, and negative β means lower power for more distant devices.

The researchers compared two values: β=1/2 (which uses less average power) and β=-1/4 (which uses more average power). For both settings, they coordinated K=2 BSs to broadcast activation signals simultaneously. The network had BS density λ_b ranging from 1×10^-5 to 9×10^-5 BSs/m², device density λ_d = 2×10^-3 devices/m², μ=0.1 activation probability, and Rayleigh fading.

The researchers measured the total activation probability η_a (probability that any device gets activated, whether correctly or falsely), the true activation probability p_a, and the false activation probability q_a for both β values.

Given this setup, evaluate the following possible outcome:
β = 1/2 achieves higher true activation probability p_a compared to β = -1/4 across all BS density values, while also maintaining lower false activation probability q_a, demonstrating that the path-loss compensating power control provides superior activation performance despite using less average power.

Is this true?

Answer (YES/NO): NO